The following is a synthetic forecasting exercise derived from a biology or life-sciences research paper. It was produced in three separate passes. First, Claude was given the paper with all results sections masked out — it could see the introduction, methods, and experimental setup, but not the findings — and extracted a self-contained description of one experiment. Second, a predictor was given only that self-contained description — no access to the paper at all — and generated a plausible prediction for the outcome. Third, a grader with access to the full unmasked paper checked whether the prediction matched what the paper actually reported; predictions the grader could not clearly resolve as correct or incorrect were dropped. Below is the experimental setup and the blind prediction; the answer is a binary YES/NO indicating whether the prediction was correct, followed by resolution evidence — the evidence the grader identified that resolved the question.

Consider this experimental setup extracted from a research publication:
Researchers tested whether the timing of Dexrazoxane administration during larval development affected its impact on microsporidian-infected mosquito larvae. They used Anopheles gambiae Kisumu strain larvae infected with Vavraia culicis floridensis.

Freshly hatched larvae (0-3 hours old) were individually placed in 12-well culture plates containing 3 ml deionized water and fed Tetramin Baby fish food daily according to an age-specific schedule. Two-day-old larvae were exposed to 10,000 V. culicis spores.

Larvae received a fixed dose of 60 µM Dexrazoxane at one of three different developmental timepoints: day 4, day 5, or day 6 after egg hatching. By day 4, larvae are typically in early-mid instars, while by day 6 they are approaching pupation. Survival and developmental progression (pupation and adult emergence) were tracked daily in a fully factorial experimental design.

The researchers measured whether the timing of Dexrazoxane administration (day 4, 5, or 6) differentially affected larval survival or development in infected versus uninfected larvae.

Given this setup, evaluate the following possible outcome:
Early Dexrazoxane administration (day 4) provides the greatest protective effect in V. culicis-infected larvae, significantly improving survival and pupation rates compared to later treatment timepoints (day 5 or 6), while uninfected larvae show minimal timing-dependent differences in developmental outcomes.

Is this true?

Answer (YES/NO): NO